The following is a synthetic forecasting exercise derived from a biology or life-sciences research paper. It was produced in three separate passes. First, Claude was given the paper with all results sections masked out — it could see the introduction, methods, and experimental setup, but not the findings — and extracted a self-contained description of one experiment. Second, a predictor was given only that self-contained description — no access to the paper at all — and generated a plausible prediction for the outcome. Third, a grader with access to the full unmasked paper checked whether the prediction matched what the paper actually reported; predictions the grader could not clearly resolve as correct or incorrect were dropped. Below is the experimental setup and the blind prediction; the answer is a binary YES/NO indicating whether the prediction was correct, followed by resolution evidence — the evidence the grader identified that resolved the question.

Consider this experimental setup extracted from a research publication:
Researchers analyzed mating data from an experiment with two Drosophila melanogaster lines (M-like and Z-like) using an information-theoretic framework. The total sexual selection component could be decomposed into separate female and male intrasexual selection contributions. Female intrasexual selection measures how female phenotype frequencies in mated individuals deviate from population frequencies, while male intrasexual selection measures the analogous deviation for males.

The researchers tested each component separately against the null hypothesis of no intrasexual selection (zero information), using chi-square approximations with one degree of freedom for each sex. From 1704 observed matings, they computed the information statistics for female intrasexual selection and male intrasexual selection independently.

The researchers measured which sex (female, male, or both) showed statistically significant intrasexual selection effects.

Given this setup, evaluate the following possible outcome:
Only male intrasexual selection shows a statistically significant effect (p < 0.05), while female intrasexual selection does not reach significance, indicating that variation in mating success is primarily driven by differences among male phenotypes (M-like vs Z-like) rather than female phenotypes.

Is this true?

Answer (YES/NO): NO